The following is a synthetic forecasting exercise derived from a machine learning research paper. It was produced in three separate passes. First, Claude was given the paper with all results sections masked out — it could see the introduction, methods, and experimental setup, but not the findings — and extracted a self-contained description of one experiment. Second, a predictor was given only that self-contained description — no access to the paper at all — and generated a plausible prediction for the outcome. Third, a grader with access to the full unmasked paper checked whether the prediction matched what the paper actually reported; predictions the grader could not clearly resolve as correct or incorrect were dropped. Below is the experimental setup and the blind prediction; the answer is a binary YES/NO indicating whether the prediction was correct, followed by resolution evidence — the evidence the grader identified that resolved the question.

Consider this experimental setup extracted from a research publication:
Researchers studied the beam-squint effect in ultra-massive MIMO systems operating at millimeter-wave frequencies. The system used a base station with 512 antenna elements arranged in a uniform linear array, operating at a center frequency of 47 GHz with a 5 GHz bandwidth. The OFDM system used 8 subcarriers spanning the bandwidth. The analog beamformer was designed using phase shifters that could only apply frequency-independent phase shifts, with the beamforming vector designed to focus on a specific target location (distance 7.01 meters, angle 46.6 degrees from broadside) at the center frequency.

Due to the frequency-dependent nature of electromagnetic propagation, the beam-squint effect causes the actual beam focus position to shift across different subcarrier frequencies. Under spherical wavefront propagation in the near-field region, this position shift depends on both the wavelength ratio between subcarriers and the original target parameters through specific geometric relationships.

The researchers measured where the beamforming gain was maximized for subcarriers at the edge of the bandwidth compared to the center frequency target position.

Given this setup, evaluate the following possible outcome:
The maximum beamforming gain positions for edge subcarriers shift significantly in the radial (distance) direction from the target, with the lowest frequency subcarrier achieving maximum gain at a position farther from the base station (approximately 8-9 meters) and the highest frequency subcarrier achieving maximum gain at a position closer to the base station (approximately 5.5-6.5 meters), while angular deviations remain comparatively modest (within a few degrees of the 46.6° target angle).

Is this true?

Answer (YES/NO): NO